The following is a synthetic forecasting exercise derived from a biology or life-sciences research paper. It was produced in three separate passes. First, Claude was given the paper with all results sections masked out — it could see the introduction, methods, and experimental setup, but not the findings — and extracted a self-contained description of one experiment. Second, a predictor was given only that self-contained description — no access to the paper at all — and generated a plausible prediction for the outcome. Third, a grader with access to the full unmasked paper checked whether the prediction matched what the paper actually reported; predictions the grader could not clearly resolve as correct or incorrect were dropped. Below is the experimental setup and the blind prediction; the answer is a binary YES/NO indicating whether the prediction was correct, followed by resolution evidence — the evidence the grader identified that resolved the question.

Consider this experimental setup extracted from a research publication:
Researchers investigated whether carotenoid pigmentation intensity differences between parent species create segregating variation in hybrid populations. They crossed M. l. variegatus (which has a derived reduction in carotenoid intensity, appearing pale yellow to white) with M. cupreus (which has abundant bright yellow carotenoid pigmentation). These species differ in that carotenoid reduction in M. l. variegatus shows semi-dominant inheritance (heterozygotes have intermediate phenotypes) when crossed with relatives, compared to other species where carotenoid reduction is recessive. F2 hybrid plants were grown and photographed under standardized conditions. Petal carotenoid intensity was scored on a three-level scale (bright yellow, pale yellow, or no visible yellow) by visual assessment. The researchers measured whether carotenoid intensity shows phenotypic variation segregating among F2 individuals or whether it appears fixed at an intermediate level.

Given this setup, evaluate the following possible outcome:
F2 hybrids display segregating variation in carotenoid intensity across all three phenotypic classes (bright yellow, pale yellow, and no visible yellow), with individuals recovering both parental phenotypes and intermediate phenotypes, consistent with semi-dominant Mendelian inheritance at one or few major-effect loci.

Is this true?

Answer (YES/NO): YES